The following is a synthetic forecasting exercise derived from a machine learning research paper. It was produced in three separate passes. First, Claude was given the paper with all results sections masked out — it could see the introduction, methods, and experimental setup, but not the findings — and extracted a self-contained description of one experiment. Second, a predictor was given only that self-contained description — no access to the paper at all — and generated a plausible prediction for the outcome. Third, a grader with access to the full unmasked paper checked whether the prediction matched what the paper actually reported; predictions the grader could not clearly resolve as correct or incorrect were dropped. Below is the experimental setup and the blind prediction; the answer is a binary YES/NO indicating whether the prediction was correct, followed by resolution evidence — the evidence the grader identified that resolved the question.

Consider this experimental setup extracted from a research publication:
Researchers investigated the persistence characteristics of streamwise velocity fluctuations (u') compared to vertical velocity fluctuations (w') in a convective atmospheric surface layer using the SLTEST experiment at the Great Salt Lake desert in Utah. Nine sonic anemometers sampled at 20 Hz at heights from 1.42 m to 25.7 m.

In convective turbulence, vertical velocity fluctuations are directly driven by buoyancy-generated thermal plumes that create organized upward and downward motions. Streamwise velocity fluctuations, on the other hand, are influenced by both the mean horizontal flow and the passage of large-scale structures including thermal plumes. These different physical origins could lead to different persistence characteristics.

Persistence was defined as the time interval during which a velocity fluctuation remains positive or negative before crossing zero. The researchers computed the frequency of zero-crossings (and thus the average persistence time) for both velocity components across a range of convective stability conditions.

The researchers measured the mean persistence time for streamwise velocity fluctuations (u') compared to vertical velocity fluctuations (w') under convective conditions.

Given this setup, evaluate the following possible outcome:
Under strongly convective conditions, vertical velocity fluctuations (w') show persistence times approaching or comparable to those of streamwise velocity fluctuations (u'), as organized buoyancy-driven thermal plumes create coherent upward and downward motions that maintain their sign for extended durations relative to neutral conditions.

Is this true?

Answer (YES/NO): NO